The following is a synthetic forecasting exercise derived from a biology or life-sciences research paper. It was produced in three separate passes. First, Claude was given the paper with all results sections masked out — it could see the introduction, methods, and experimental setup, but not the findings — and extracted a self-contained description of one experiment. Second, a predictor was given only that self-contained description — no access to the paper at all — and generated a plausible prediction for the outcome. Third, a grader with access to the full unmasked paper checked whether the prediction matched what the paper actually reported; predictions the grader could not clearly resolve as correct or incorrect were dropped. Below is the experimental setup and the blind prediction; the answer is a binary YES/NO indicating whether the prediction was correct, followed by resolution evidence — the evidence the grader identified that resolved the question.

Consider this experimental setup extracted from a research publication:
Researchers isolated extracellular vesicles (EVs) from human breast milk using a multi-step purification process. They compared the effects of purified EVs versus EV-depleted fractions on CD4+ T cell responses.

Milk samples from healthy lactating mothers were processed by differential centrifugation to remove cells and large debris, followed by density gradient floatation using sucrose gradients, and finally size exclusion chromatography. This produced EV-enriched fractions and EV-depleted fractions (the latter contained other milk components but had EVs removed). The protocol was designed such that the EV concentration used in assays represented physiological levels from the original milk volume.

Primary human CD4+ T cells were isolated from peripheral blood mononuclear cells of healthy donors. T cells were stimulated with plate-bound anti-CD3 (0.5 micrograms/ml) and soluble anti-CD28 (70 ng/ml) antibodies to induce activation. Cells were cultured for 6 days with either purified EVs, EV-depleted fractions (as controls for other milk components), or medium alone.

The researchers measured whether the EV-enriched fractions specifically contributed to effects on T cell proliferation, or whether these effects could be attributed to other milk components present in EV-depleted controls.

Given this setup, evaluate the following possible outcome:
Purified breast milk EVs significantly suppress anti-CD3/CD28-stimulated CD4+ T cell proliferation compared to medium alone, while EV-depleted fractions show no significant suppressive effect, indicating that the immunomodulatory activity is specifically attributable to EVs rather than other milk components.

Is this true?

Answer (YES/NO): YES